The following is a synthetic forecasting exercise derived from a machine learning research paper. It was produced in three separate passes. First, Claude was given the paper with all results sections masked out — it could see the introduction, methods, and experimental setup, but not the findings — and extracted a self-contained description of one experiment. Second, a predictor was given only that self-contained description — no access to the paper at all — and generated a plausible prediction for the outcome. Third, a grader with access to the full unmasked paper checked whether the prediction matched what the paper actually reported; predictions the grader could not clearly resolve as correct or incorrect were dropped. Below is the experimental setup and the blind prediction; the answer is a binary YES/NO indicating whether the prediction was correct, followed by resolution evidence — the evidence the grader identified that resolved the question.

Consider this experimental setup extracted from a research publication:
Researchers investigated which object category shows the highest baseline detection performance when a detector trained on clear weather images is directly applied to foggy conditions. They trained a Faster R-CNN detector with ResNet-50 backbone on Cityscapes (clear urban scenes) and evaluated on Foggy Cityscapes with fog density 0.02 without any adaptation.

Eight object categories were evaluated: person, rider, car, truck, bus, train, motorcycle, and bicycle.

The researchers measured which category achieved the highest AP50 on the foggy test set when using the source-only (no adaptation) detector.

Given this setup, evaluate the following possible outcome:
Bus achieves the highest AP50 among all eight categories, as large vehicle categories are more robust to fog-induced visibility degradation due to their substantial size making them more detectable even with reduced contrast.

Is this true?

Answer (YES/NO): NO